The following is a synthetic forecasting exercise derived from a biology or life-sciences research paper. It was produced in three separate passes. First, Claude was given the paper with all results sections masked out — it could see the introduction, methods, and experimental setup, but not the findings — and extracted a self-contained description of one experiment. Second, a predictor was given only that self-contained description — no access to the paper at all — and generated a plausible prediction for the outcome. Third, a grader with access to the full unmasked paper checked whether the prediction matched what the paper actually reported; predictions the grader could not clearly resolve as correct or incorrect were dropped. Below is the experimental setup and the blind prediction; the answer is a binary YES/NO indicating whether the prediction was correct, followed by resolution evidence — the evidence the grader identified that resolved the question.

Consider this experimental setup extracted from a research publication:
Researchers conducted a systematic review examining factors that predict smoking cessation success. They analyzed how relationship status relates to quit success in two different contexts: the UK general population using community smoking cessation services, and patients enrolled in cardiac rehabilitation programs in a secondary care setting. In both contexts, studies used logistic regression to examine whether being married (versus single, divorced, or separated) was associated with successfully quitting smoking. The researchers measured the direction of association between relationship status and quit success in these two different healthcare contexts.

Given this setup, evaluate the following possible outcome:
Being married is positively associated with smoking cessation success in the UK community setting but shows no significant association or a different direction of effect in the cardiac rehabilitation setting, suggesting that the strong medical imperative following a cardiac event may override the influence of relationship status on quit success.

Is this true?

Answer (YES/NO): NO